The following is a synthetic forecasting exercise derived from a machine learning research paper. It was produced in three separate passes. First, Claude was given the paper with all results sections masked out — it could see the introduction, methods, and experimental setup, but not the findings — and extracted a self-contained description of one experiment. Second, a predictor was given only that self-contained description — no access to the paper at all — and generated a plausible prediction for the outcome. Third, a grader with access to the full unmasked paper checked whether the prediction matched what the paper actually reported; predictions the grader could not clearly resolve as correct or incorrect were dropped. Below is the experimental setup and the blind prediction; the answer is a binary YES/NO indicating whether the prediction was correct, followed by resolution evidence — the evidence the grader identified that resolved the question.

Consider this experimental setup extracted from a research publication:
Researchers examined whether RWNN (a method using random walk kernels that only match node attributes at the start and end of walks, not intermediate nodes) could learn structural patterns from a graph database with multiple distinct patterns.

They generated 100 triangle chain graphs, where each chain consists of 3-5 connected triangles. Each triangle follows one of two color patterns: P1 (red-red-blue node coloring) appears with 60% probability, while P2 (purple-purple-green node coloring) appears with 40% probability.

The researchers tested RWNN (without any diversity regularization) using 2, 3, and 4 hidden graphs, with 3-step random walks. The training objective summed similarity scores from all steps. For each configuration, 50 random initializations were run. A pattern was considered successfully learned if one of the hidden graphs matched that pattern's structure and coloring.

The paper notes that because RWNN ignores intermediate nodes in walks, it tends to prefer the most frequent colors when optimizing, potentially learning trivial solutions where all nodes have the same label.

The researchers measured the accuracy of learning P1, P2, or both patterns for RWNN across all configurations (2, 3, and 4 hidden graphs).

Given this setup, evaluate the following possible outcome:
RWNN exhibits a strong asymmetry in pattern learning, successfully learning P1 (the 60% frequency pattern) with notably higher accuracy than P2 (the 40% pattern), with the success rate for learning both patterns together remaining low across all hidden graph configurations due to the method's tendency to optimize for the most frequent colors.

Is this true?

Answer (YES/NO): NO